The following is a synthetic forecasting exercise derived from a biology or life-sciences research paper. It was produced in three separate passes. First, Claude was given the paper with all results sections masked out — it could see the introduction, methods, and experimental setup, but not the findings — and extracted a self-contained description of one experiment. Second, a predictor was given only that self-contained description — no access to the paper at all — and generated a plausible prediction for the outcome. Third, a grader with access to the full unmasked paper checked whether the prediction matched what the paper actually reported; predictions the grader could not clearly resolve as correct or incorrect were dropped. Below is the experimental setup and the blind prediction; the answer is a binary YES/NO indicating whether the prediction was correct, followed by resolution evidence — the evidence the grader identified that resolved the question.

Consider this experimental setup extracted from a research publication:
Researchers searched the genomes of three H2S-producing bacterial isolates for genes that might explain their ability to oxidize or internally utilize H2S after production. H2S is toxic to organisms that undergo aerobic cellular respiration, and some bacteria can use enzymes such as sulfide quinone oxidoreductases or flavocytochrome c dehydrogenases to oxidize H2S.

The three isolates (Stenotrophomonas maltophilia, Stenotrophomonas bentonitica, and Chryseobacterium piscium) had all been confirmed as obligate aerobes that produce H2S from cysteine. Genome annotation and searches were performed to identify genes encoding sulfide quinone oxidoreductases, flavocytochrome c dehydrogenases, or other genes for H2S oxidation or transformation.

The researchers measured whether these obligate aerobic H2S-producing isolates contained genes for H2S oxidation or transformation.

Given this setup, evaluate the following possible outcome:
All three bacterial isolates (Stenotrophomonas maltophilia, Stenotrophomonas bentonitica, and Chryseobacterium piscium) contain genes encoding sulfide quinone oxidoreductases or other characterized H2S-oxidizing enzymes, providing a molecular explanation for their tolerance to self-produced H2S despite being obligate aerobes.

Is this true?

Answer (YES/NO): NO